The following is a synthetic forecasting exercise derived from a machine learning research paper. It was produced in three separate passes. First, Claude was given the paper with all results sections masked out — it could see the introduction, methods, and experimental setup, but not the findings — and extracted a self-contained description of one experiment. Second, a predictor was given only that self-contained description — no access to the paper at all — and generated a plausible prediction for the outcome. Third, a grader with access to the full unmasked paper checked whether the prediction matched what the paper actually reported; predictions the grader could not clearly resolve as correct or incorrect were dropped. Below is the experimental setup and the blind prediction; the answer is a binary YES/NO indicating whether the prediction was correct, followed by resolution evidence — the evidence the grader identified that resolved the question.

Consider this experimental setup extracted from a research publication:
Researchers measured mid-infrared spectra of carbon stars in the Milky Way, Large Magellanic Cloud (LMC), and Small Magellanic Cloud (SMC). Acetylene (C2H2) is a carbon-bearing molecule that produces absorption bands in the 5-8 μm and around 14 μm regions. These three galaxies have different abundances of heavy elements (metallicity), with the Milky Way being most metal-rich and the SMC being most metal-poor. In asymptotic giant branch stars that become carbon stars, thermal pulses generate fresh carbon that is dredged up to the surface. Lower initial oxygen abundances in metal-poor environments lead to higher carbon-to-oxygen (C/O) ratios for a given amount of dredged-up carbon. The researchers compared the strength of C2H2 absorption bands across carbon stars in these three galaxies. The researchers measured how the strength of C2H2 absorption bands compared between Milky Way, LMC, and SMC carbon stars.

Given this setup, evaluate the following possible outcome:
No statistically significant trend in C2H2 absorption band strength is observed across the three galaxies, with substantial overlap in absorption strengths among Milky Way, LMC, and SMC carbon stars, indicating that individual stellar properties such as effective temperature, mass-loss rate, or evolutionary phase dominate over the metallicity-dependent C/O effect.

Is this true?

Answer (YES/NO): NO